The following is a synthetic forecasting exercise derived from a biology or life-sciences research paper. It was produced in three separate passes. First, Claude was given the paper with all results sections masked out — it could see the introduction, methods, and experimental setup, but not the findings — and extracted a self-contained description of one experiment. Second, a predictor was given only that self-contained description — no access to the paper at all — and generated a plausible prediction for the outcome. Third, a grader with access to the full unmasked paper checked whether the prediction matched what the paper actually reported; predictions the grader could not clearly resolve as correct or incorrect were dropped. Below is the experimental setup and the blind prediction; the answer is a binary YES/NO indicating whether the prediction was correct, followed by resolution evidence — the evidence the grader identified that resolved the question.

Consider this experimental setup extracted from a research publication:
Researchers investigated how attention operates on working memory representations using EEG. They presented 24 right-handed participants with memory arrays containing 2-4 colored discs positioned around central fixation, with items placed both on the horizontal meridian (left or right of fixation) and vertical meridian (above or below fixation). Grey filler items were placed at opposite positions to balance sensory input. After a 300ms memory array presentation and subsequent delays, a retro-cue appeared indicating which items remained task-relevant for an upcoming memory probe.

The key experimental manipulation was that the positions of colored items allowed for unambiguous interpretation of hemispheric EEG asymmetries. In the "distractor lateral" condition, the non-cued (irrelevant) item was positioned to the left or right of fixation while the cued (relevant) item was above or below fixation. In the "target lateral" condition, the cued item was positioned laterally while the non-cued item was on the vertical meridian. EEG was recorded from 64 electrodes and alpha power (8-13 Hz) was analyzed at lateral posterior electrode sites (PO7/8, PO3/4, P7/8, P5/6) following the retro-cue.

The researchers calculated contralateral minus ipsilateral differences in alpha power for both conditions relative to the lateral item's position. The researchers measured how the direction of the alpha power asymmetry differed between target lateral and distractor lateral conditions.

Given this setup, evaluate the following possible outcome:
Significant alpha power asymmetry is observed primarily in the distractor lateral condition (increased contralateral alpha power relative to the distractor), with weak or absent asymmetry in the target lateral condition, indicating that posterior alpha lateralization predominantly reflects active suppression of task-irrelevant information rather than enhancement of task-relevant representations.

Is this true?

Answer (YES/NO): YES